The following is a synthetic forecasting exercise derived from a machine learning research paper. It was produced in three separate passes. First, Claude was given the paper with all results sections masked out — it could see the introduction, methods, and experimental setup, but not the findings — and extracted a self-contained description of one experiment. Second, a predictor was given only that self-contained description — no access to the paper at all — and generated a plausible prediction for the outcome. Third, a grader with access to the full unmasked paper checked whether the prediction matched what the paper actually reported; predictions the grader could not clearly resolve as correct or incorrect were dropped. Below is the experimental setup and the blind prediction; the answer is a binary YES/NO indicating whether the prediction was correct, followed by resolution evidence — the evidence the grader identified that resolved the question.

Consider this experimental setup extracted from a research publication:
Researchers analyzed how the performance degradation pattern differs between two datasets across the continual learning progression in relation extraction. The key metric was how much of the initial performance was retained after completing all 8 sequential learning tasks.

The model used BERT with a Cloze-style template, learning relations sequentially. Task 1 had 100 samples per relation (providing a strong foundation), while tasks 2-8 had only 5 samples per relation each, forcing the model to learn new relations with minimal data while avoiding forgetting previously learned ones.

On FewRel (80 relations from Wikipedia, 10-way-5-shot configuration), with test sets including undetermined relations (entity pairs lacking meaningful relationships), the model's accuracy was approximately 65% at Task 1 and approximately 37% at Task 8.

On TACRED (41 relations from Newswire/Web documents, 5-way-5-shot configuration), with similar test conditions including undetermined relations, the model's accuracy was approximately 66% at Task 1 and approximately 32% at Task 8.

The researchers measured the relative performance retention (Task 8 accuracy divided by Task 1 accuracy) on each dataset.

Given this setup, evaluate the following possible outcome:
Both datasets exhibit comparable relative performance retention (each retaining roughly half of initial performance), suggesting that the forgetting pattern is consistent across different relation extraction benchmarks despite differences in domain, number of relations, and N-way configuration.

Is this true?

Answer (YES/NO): NO